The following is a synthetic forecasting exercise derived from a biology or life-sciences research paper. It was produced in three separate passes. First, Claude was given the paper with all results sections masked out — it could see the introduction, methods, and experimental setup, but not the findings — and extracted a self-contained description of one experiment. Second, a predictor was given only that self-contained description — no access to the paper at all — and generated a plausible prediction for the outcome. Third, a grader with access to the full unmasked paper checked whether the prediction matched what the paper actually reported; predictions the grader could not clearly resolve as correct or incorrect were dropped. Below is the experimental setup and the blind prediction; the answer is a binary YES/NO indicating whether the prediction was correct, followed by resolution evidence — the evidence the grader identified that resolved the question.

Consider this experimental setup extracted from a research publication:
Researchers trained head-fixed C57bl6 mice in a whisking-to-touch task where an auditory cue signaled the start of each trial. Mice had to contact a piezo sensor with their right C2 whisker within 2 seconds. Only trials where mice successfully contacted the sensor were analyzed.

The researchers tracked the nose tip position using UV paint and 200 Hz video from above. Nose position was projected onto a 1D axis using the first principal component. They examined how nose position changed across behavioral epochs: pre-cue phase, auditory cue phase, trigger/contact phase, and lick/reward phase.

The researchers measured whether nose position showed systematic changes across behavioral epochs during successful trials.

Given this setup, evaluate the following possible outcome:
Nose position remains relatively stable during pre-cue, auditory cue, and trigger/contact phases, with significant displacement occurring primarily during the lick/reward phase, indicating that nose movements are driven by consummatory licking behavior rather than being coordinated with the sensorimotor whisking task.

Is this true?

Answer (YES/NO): NO